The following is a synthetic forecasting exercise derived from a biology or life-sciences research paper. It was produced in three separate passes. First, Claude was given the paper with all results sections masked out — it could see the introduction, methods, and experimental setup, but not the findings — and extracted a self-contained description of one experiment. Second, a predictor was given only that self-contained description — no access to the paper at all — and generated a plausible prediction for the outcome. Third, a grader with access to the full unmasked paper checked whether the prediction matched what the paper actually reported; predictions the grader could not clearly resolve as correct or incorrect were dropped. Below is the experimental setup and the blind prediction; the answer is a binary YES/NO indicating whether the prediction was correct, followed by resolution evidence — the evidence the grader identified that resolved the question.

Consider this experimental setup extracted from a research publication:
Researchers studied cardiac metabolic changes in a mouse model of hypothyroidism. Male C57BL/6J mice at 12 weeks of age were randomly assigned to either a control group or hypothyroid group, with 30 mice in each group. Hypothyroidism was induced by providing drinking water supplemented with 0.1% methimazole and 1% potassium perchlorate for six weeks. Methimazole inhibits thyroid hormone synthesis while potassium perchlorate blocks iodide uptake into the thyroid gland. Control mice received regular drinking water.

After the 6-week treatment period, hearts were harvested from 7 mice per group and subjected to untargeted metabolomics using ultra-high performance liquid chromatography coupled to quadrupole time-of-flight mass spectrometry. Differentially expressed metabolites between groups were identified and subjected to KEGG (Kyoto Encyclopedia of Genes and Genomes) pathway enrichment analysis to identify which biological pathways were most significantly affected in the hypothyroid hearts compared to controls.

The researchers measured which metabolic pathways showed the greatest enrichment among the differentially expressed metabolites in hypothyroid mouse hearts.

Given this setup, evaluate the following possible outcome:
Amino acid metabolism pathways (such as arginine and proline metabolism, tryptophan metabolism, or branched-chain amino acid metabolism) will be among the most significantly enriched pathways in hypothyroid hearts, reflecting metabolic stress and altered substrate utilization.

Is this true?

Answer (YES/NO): NO